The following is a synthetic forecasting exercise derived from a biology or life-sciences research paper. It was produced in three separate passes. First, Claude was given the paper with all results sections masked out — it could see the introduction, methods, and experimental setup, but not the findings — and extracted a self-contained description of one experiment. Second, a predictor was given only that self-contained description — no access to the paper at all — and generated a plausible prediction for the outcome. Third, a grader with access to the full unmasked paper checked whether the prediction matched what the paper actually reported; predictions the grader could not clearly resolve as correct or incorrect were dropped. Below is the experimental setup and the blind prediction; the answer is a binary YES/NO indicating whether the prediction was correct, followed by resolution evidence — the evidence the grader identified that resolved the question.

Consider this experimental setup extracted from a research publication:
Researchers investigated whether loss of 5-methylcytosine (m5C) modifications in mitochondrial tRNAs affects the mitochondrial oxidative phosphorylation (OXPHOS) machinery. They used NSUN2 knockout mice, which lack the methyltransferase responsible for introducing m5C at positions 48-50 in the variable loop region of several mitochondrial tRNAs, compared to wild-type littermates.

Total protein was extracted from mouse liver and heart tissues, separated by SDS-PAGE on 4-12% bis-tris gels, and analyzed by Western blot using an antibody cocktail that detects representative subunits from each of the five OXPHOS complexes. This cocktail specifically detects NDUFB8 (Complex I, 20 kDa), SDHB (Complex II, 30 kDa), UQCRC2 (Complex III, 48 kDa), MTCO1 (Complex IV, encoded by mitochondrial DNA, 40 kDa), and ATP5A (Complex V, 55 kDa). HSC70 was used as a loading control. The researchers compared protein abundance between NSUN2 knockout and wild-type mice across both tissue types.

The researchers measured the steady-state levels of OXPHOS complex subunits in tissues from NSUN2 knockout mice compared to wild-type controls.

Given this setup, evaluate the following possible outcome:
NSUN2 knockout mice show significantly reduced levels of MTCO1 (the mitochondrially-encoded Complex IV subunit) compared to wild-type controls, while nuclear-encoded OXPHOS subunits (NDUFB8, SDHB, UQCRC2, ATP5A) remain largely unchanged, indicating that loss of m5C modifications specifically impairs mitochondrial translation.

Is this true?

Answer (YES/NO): NO